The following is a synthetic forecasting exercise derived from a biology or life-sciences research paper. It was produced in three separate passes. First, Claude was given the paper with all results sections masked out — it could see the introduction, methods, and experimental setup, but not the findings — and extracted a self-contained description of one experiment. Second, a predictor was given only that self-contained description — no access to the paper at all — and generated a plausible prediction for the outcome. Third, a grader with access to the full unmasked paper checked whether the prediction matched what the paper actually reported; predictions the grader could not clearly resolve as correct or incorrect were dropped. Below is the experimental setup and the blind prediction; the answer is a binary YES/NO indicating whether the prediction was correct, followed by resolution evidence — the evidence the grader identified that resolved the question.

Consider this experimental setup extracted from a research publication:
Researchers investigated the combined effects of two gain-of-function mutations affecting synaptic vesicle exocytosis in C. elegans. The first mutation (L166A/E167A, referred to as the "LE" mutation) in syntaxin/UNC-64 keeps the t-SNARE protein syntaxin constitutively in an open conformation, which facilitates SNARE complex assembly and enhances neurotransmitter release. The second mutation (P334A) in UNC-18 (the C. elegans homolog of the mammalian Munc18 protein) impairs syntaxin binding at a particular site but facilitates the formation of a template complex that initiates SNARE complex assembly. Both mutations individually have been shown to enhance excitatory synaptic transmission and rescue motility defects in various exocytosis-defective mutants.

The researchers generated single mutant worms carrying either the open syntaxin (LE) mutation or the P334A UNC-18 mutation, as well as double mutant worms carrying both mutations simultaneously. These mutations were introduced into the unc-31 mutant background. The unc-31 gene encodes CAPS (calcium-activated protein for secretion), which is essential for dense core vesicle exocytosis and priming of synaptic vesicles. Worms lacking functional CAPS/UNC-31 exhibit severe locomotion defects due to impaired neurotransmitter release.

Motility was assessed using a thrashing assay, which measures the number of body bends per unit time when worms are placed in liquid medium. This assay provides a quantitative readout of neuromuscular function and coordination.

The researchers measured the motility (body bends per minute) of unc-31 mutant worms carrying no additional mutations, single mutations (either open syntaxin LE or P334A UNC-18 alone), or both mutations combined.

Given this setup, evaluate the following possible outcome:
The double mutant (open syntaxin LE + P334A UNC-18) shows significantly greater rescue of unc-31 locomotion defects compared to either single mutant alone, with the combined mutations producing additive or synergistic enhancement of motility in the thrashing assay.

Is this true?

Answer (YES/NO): NO